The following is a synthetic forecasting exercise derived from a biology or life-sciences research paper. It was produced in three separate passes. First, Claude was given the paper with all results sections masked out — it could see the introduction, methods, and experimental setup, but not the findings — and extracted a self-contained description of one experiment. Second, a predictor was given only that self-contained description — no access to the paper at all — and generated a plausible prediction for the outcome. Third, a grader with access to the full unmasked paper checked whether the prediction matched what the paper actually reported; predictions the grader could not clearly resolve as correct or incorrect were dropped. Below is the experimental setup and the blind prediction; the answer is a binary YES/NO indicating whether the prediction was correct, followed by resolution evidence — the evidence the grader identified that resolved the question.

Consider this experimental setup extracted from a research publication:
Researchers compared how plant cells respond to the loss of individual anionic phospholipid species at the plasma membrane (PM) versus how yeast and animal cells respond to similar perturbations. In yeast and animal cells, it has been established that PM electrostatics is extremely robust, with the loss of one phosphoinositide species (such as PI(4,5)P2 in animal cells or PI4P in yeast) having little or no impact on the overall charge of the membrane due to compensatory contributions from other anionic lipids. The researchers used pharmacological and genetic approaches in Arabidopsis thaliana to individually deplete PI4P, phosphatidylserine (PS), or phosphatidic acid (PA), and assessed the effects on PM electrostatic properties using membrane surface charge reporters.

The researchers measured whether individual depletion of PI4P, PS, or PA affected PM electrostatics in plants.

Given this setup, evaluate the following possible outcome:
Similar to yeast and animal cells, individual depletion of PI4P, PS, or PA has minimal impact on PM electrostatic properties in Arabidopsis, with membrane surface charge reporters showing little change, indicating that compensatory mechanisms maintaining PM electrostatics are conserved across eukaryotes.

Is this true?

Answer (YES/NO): NO